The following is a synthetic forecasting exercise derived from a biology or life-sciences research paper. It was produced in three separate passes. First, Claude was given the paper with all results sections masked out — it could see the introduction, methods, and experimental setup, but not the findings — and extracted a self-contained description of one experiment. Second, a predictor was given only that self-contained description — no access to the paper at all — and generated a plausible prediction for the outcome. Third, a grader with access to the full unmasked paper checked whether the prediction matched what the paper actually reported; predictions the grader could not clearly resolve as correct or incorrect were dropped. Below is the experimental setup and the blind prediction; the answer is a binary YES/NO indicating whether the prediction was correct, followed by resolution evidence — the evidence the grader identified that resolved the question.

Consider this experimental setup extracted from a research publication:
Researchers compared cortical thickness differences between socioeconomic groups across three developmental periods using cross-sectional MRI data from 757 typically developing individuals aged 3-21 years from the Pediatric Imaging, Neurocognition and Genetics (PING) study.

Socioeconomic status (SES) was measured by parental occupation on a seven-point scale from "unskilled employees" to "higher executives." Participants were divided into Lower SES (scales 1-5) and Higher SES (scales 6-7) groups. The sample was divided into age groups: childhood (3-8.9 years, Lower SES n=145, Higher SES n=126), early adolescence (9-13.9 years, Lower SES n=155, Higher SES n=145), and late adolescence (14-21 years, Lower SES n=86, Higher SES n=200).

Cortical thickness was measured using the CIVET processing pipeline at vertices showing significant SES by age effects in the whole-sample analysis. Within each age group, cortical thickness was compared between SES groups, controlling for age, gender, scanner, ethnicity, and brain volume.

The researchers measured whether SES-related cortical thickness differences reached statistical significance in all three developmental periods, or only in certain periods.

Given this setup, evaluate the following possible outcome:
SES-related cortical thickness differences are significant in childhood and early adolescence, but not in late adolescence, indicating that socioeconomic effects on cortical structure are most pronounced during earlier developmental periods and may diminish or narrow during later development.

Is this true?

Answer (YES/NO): YES